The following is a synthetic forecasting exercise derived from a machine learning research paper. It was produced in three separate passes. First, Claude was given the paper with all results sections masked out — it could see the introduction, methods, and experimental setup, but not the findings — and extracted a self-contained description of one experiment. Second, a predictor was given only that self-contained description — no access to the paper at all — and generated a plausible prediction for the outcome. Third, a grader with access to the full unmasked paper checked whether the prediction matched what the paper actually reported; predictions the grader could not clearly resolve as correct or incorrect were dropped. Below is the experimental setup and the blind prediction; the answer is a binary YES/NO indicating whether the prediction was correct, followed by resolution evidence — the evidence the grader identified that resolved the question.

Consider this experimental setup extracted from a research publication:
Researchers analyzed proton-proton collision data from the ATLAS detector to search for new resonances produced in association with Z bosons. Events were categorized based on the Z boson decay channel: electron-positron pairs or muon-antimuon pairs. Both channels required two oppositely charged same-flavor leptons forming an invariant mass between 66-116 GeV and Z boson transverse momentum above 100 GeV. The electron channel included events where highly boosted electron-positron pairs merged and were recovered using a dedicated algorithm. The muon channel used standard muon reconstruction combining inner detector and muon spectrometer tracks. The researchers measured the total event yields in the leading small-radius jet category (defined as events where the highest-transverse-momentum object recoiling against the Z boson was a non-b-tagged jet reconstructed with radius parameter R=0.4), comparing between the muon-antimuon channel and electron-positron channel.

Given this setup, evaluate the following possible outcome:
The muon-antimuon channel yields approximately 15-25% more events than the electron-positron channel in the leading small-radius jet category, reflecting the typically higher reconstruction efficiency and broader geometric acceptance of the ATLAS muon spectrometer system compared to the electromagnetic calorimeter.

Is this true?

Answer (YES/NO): NO